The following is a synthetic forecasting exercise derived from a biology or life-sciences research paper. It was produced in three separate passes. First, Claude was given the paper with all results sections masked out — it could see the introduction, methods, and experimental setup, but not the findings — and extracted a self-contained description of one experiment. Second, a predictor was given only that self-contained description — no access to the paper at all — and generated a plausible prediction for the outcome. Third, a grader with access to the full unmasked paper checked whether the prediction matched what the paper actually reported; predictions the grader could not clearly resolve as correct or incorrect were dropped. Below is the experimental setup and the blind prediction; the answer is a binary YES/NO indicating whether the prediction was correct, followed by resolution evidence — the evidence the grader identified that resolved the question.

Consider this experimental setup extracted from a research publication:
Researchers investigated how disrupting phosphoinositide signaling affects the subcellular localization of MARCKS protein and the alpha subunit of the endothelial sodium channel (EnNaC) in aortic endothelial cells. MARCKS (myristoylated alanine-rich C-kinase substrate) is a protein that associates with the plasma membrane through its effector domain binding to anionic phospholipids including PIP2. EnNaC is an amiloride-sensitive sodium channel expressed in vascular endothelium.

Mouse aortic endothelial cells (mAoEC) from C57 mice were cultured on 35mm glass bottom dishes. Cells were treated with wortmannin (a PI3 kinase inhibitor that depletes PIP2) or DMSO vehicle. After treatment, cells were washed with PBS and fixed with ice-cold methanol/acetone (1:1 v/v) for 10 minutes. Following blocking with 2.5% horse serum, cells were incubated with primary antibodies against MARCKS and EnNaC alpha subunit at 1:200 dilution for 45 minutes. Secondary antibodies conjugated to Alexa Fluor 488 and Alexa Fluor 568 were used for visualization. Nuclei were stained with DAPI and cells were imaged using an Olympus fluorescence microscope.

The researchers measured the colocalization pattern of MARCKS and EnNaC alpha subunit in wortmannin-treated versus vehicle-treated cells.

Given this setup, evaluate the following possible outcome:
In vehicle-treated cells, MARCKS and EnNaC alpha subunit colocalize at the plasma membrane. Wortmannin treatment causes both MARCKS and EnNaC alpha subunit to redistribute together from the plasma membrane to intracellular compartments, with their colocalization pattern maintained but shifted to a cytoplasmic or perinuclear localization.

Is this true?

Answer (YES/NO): NO